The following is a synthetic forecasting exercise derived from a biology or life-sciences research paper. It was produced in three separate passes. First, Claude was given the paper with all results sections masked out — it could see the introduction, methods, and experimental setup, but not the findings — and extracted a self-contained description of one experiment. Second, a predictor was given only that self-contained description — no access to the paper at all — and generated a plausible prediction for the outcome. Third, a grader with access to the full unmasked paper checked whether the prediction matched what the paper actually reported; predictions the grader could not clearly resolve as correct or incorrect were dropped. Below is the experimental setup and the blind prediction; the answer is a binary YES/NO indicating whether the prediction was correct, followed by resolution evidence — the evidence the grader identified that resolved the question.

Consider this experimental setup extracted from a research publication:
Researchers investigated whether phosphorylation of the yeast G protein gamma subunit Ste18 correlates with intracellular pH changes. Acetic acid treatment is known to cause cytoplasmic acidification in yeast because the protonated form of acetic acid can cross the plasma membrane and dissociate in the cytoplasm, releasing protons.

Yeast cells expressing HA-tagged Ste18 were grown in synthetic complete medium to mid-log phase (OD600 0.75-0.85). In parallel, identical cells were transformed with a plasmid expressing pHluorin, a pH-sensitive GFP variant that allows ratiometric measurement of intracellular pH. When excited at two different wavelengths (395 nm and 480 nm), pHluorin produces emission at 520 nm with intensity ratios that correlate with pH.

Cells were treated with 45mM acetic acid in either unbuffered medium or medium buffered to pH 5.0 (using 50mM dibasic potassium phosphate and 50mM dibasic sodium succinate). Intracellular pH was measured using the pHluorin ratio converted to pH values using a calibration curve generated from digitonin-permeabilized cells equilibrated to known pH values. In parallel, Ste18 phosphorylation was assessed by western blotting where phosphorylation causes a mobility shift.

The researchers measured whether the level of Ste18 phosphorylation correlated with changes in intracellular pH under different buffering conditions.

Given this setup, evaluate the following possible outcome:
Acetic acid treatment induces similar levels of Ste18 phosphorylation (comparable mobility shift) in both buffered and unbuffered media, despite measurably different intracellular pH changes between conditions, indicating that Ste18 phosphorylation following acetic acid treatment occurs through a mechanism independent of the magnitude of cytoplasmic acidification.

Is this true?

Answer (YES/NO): NO